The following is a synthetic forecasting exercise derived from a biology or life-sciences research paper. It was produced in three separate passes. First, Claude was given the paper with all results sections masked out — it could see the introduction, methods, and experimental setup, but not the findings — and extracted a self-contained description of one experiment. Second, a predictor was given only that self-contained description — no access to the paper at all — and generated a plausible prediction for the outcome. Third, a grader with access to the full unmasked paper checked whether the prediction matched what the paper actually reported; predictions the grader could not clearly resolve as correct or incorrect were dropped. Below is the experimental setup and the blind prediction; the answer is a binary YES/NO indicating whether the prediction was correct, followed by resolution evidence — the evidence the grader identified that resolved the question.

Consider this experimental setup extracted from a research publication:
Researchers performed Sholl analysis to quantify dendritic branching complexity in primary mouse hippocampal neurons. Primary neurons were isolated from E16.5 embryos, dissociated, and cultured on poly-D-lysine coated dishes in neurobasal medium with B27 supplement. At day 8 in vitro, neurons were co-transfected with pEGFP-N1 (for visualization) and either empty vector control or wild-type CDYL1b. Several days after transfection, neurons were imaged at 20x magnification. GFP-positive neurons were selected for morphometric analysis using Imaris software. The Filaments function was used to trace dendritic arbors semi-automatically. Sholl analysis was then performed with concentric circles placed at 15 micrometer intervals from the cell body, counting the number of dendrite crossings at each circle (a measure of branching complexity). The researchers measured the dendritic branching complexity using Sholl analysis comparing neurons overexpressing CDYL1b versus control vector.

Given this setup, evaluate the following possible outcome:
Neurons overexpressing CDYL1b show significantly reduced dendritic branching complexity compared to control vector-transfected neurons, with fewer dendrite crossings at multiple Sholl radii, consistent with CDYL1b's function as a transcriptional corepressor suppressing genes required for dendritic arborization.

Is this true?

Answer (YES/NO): YES